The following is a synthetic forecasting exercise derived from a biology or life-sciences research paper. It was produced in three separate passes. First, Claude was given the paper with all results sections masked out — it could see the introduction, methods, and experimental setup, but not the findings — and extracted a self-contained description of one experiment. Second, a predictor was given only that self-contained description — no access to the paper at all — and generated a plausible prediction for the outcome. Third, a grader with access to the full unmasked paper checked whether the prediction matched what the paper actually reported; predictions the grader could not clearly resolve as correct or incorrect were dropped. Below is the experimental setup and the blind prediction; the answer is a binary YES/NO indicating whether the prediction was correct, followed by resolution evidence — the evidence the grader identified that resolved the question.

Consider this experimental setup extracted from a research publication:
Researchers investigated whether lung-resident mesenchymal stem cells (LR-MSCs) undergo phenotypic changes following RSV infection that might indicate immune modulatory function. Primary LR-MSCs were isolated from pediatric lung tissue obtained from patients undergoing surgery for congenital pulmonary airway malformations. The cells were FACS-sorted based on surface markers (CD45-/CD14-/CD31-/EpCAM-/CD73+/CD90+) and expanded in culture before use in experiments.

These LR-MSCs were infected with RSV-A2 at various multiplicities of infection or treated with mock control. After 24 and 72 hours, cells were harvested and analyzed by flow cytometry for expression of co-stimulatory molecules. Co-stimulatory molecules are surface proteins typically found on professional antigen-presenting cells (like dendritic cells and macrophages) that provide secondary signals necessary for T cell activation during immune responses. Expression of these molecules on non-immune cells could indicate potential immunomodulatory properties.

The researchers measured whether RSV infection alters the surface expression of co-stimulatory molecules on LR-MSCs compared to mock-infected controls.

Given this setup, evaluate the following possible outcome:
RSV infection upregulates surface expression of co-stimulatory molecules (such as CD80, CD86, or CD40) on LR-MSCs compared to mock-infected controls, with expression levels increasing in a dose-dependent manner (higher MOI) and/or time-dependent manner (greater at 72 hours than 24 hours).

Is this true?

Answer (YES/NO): NO